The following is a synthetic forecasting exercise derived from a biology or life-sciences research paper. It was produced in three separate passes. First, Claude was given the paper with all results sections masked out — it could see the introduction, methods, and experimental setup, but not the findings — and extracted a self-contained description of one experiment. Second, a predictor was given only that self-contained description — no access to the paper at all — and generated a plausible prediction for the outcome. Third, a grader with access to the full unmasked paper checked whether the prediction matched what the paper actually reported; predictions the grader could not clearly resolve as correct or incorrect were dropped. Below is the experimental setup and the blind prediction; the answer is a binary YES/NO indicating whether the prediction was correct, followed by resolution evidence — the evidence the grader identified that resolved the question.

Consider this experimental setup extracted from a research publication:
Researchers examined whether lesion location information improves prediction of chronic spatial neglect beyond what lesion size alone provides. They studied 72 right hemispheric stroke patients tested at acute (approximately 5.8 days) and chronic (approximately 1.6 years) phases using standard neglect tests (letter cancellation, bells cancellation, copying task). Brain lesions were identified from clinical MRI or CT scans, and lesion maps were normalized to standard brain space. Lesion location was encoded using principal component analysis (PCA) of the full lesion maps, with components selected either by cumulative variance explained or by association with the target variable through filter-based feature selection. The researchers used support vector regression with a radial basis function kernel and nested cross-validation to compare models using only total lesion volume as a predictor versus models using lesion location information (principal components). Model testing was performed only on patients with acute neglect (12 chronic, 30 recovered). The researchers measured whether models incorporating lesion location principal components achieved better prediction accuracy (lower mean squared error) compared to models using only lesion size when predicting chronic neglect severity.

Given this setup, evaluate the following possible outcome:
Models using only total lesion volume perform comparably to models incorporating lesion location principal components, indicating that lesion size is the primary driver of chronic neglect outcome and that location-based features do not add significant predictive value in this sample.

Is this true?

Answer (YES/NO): NO